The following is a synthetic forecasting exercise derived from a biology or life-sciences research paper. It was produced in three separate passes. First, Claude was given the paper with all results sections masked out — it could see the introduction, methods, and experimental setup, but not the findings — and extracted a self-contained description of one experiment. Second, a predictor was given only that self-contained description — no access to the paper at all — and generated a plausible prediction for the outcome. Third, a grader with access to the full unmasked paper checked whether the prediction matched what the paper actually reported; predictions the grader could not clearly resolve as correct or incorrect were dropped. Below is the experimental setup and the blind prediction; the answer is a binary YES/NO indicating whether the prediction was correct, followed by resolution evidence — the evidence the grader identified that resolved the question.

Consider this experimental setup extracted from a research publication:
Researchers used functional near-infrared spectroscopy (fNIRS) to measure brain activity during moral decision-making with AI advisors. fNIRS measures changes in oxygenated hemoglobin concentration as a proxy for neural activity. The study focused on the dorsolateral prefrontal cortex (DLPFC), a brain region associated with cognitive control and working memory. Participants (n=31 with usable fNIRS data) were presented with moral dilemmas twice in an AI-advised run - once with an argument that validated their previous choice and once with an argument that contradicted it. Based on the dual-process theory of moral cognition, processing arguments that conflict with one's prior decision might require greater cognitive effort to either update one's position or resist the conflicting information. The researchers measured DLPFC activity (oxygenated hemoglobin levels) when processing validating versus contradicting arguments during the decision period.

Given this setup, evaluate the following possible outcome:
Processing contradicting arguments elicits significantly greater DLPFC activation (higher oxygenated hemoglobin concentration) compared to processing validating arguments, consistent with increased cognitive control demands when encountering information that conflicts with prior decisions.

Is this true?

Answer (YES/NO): NO